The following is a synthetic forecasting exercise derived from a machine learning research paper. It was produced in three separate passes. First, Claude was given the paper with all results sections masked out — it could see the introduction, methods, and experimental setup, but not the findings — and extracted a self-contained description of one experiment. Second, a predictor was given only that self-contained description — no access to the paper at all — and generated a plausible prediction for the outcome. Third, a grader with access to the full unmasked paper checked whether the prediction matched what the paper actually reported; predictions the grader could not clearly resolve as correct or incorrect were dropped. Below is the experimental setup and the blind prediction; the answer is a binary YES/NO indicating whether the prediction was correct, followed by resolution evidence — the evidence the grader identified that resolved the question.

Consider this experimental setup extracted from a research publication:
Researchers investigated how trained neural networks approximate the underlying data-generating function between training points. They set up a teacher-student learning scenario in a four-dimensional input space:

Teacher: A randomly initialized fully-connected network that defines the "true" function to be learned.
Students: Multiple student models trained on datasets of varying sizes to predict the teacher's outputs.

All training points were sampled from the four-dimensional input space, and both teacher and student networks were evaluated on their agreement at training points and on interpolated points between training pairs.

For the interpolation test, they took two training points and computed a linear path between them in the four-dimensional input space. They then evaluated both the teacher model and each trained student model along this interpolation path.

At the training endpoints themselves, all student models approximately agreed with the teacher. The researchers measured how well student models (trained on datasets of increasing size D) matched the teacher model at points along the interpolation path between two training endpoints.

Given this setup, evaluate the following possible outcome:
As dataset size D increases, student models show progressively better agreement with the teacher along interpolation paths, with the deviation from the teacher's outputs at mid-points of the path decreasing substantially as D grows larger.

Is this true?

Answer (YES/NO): YES